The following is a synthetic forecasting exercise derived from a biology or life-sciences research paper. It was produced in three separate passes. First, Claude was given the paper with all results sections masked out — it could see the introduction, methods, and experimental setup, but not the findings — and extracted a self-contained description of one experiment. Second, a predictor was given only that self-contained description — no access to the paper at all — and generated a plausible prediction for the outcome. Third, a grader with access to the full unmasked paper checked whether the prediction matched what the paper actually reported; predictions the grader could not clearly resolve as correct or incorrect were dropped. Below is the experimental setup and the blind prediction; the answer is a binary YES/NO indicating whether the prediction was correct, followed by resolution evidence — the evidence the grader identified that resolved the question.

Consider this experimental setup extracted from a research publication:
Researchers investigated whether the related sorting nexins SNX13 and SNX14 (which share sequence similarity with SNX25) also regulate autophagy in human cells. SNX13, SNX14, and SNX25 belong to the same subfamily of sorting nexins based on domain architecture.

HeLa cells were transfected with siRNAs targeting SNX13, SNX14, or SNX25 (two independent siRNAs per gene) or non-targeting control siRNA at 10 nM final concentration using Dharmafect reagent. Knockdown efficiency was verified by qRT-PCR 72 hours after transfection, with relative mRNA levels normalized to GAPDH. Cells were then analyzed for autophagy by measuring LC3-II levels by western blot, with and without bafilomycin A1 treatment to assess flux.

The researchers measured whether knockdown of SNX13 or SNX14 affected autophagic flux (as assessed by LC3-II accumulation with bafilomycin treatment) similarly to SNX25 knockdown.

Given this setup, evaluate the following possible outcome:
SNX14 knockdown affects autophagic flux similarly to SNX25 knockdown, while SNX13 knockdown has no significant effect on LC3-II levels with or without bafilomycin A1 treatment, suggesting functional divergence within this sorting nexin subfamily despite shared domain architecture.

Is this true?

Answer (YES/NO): YES